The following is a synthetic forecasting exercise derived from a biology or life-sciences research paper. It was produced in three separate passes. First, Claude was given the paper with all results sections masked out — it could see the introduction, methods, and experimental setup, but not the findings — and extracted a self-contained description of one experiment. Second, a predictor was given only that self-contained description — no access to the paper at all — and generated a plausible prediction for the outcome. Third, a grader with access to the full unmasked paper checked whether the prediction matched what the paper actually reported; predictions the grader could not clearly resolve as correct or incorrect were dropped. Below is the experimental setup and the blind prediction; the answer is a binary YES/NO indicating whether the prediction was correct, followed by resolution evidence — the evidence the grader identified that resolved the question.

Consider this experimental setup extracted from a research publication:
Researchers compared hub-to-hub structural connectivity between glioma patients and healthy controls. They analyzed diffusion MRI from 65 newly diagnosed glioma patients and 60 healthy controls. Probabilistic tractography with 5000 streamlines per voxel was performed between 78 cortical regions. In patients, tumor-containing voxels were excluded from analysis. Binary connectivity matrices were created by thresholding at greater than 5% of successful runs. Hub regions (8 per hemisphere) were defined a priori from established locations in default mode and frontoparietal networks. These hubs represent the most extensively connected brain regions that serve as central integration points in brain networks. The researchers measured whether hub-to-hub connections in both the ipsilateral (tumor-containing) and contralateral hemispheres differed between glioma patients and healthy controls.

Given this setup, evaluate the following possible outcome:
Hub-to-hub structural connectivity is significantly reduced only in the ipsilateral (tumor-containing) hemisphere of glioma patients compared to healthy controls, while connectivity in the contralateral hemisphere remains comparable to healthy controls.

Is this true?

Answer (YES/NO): NO